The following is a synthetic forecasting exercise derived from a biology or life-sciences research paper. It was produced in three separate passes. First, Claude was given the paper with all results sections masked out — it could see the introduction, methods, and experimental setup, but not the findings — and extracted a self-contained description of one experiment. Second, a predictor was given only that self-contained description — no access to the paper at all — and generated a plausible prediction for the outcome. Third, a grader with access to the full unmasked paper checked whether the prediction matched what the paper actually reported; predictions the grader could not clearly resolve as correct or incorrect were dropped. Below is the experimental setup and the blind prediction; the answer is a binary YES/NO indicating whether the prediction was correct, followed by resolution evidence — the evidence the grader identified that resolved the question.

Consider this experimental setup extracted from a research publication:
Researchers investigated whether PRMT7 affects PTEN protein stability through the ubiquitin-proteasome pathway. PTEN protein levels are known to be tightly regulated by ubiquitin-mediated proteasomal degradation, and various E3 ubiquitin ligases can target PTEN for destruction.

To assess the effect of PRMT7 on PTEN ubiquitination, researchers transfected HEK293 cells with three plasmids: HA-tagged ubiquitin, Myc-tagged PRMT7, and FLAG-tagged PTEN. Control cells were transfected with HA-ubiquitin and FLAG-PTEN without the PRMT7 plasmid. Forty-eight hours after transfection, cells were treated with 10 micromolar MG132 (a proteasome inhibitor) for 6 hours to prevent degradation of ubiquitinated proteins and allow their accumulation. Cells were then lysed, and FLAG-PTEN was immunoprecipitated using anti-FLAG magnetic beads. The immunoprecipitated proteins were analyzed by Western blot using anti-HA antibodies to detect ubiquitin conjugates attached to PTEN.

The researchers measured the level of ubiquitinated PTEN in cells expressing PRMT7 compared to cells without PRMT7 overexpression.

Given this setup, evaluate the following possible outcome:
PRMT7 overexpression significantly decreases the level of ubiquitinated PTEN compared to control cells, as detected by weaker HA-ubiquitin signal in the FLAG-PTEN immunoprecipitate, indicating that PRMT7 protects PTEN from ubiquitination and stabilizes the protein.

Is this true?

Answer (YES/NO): YES